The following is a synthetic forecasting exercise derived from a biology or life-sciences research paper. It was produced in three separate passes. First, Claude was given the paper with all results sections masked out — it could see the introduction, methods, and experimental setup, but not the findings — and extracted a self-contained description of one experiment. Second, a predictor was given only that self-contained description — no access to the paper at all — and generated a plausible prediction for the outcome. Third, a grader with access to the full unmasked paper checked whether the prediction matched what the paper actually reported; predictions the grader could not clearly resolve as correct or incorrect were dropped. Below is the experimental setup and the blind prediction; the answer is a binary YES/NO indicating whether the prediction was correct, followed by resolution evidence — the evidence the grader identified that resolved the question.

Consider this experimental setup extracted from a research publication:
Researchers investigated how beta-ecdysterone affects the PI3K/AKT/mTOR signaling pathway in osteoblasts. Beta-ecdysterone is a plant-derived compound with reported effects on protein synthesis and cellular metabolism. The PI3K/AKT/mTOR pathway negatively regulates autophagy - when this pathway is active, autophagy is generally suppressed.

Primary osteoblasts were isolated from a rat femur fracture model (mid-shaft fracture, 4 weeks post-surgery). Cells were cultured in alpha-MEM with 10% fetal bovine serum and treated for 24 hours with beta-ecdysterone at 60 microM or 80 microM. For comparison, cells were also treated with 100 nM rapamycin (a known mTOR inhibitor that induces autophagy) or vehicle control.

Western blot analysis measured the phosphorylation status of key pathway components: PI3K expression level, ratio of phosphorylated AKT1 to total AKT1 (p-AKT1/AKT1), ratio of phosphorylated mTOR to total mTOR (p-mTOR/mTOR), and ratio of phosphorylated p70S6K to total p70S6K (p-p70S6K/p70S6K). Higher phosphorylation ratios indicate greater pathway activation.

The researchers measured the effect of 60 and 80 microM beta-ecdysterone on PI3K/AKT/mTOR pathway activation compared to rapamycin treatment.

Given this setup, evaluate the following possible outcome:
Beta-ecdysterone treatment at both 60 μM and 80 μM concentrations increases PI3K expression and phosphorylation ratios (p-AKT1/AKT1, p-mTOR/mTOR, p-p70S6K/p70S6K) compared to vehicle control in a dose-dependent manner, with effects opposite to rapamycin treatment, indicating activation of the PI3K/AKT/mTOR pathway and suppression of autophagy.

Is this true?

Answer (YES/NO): NO